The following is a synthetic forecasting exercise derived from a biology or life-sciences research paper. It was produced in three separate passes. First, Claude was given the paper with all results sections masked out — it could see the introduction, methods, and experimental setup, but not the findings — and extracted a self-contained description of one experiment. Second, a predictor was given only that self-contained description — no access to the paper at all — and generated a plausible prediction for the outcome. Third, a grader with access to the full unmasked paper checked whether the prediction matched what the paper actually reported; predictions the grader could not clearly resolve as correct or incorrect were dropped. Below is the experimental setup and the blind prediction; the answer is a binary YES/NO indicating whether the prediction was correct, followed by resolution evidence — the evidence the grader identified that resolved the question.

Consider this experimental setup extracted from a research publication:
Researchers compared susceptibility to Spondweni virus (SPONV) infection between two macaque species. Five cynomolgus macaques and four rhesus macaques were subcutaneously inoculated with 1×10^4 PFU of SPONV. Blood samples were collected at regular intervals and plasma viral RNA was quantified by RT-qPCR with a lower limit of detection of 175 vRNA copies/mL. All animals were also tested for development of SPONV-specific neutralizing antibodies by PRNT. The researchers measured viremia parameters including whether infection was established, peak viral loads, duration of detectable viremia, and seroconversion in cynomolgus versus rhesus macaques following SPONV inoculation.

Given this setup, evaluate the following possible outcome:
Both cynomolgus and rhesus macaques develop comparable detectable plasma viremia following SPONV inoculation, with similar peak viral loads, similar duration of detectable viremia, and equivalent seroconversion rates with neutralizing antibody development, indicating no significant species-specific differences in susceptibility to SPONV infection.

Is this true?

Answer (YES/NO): NO